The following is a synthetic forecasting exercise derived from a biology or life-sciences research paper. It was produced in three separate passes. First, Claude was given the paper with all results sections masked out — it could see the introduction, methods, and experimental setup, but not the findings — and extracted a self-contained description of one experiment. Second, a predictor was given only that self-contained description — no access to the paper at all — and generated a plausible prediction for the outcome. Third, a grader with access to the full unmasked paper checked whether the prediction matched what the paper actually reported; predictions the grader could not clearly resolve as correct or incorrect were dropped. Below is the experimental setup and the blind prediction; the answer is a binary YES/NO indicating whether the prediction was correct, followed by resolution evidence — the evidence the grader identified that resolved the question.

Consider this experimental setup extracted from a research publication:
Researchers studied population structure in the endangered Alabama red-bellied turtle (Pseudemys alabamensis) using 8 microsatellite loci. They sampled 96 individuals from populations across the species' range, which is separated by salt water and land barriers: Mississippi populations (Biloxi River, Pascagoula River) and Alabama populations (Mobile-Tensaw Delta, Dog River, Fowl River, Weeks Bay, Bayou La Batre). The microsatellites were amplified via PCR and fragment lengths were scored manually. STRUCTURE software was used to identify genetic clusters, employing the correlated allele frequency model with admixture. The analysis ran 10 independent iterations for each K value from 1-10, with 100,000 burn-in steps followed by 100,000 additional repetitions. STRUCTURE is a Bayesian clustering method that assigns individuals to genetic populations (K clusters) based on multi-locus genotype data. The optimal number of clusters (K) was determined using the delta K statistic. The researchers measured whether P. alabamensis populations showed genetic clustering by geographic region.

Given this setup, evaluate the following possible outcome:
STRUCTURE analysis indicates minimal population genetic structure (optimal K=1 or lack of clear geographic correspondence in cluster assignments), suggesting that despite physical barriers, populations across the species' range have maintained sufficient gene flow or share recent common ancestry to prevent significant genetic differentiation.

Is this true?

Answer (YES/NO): NO